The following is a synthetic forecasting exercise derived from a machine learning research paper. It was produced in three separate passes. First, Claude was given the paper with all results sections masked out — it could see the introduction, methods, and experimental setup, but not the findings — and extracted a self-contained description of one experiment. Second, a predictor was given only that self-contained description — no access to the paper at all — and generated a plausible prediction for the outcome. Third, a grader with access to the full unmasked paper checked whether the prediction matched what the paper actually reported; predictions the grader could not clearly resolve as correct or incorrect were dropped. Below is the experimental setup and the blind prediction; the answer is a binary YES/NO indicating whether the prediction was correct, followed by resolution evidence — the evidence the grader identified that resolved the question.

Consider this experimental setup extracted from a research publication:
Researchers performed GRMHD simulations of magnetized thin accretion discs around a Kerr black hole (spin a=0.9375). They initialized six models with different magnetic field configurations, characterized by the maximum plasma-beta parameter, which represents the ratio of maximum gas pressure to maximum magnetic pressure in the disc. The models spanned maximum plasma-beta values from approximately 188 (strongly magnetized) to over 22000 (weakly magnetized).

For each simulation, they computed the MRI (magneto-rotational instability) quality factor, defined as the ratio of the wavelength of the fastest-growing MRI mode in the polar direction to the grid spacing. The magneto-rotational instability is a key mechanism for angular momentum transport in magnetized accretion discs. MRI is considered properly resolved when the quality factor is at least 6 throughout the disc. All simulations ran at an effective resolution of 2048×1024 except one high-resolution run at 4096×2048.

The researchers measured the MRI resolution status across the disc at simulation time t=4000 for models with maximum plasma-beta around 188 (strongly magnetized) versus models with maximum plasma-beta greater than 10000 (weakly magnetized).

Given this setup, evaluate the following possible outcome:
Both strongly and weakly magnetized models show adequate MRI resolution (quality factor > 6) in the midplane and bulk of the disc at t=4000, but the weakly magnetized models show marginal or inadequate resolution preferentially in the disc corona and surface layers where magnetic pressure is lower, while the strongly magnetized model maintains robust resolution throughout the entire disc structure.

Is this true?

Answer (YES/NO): NO